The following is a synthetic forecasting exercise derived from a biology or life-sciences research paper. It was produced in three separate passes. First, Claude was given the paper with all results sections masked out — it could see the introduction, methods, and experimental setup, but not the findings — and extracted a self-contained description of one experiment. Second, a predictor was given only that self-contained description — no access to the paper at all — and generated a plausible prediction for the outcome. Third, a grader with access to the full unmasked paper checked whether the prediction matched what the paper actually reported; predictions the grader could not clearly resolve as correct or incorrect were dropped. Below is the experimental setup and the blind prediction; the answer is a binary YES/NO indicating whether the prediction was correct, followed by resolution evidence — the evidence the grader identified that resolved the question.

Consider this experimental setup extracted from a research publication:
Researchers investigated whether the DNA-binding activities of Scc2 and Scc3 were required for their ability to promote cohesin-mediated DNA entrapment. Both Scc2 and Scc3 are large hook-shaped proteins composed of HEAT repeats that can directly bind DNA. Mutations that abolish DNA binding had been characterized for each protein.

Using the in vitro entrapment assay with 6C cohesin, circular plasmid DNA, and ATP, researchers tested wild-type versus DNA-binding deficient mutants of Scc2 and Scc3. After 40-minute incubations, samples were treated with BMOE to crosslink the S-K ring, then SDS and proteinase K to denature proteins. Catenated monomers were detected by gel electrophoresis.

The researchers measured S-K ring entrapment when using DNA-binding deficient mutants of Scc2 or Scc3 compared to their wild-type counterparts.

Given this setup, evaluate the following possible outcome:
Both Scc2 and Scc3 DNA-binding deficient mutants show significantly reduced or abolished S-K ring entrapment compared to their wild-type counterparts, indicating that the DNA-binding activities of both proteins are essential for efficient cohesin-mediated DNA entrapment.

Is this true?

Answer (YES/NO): YES